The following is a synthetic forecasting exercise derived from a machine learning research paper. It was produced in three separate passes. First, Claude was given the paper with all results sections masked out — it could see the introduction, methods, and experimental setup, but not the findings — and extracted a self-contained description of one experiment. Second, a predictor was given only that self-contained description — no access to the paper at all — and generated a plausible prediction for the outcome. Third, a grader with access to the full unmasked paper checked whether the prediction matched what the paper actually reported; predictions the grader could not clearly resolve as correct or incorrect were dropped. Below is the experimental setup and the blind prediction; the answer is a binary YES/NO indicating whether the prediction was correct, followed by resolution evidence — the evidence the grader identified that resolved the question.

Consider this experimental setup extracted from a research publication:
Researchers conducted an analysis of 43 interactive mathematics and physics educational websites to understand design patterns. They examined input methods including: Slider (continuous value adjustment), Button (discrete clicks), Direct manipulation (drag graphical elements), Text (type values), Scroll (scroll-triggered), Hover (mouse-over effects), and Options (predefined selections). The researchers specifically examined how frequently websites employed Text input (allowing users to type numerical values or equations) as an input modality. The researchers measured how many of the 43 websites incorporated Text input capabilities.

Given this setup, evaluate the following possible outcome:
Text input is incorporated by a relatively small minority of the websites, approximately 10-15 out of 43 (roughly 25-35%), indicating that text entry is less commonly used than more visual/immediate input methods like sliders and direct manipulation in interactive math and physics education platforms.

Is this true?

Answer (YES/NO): NO